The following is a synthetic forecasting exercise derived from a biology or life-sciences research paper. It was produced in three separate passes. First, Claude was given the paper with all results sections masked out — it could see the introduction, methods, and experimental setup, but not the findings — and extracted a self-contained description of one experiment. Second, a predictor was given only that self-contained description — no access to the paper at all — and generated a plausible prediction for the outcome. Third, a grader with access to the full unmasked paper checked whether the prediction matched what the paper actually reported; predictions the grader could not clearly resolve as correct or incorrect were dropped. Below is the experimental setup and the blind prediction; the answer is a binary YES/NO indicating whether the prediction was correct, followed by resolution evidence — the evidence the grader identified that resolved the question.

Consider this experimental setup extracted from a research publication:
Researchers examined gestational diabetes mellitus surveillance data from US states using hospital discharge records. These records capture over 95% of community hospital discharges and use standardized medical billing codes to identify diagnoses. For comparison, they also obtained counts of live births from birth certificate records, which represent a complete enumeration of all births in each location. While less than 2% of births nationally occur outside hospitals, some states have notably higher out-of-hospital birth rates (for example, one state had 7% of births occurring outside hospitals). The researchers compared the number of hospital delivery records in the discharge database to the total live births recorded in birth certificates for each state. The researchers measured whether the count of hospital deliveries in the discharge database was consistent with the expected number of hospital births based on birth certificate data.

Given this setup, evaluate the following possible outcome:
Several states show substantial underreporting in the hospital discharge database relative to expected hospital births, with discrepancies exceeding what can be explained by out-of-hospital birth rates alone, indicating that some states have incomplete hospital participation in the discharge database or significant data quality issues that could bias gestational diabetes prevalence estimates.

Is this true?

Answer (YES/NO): NO